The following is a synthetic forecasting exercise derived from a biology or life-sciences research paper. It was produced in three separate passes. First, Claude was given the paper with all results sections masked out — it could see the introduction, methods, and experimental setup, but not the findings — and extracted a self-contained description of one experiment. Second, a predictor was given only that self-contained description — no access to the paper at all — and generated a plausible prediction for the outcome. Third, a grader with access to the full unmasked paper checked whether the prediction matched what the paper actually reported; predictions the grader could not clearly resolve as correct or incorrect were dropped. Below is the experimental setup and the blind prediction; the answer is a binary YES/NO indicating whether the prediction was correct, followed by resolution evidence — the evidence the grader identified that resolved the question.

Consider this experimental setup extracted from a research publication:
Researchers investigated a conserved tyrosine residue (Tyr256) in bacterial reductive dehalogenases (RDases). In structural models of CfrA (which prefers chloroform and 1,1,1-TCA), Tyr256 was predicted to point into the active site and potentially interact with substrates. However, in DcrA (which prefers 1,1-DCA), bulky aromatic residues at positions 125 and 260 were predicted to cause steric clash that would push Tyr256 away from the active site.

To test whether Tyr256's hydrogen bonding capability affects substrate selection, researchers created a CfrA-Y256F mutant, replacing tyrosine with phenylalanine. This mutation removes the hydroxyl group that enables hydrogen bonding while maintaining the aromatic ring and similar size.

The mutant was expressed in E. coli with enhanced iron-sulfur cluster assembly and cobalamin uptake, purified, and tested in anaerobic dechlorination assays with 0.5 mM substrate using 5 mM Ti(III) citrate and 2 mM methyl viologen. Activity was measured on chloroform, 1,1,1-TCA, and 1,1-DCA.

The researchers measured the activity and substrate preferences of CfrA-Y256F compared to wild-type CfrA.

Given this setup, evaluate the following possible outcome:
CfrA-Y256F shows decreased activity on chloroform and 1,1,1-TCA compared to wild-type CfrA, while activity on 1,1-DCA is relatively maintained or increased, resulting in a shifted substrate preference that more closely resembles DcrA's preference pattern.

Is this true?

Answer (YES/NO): NO